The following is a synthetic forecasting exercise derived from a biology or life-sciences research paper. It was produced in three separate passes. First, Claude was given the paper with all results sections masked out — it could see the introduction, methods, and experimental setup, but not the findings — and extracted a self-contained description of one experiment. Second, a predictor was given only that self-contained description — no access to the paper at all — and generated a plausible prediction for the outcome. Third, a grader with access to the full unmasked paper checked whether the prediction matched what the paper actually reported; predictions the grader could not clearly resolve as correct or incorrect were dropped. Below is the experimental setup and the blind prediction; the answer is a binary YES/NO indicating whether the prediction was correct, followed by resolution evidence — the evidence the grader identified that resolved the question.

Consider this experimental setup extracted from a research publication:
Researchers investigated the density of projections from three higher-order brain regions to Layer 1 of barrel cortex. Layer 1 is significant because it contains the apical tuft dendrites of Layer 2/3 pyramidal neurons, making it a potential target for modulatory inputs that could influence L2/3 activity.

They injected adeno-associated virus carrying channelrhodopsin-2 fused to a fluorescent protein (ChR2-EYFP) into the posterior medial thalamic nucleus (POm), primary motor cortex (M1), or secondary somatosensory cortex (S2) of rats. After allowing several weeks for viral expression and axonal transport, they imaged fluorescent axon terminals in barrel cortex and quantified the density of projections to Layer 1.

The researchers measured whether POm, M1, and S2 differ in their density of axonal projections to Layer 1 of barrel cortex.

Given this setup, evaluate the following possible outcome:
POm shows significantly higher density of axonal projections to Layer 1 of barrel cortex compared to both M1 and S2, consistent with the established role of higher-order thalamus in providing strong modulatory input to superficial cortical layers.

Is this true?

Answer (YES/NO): NO